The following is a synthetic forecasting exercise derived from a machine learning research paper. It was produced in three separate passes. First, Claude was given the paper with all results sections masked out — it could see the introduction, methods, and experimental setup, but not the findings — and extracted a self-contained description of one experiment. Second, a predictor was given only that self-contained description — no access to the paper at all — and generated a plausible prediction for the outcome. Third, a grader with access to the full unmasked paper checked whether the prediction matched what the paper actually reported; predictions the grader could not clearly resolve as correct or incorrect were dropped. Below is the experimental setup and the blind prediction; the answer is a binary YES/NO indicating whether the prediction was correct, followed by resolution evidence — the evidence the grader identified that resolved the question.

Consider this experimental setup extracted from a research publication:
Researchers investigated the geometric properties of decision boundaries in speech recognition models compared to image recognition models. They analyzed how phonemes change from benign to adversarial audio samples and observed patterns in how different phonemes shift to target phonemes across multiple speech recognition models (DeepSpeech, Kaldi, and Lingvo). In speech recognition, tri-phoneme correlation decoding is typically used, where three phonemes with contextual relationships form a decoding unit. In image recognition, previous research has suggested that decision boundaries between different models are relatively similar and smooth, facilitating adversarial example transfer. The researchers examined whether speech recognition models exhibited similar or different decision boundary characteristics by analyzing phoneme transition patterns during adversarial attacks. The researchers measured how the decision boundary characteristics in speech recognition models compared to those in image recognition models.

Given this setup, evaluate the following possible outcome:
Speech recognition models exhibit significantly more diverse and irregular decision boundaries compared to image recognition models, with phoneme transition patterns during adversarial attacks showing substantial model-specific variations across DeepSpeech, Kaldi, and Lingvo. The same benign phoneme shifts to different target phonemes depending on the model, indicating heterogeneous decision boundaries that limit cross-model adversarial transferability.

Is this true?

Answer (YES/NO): YES